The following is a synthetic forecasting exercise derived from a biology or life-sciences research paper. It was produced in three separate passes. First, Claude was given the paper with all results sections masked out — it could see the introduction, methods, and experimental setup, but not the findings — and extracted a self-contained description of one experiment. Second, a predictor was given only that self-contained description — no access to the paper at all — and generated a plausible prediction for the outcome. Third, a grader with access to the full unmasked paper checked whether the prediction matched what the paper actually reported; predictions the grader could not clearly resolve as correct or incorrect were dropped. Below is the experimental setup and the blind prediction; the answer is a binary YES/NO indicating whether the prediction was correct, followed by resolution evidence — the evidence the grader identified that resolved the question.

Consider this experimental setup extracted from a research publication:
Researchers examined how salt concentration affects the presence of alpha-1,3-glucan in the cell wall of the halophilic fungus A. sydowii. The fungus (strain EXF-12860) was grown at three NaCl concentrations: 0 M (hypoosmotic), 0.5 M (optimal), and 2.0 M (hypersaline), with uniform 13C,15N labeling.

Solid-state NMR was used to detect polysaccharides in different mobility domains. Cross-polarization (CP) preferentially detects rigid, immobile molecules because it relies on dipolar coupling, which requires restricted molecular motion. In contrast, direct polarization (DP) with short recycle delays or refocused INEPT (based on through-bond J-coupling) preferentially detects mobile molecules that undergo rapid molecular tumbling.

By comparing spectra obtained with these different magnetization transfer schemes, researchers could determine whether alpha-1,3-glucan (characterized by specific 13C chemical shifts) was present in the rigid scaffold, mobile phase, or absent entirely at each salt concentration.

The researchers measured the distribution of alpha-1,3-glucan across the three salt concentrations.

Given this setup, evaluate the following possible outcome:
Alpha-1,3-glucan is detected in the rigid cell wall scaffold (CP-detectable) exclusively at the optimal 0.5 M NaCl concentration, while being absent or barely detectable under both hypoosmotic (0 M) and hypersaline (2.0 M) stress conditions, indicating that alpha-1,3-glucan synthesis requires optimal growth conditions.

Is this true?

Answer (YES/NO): NO